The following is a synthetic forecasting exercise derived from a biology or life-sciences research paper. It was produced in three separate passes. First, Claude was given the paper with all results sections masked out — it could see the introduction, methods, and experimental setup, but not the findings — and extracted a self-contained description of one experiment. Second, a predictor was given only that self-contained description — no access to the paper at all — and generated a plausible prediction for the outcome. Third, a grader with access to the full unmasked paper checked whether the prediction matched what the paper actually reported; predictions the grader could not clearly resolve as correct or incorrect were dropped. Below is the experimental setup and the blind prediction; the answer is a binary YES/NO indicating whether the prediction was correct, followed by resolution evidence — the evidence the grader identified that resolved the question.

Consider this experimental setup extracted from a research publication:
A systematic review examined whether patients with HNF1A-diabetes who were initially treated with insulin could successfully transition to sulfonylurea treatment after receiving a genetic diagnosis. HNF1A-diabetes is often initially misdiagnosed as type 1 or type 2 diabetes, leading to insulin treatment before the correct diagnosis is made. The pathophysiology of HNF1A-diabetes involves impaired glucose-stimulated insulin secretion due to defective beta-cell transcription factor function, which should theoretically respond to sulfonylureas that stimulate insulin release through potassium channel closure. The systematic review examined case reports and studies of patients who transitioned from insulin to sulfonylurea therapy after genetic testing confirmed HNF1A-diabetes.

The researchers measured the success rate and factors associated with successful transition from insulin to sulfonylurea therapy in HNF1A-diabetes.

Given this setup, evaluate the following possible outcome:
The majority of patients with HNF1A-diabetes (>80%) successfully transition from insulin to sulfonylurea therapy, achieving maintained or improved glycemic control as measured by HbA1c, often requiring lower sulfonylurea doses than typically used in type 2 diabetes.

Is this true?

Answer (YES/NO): NO